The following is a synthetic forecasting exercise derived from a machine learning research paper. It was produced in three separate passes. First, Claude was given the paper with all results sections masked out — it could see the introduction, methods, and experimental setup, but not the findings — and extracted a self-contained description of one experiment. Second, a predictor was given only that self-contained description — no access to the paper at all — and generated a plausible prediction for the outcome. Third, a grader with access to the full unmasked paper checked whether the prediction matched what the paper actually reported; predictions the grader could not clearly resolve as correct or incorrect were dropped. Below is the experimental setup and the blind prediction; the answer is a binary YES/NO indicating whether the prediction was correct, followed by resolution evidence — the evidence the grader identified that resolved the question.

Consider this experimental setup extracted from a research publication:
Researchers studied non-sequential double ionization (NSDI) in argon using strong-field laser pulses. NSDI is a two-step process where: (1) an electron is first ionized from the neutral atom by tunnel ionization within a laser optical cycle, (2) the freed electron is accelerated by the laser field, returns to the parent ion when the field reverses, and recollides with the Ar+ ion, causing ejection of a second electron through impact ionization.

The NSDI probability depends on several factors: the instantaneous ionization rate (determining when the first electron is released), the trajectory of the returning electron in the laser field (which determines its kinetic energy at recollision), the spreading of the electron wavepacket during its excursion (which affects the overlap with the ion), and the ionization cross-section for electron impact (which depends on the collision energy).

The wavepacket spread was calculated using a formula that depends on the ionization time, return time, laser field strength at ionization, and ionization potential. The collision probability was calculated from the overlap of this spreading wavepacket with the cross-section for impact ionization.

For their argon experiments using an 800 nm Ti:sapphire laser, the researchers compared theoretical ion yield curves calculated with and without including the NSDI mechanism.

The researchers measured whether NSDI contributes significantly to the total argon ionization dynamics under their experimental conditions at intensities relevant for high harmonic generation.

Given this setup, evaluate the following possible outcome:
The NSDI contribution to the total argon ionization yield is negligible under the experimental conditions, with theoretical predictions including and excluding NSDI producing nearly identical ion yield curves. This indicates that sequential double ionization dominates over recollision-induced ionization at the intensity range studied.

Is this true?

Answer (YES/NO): NO